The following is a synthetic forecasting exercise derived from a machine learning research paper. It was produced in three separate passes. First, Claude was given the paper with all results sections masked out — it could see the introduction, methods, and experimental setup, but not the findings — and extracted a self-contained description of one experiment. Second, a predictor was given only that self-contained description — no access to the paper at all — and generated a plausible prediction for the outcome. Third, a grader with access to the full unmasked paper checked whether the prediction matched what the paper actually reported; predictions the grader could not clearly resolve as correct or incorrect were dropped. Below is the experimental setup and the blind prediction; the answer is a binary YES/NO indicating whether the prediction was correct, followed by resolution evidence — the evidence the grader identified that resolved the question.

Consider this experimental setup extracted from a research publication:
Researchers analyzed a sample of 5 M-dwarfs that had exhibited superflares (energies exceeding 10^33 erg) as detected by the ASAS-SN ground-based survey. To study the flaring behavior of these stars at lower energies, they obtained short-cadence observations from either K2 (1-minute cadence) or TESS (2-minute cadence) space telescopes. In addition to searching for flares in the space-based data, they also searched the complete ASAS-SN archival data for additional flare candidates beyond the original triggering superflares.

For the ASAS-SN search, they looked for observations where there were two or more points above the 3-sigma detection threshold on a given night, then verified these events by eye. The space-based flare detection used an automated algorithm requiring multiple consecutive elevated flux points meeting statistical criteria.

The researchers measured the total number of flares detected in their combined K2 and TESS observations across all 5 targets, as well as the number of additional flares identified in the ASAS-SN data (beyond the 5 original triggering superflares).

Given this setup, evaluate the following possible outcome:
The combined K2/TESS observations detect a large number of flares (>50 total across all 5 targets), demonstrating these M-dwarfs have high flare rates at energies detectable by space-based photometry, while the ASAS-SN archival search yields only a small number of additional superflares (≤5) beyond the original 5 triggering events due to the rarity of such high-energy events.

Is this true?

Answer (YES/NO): NO